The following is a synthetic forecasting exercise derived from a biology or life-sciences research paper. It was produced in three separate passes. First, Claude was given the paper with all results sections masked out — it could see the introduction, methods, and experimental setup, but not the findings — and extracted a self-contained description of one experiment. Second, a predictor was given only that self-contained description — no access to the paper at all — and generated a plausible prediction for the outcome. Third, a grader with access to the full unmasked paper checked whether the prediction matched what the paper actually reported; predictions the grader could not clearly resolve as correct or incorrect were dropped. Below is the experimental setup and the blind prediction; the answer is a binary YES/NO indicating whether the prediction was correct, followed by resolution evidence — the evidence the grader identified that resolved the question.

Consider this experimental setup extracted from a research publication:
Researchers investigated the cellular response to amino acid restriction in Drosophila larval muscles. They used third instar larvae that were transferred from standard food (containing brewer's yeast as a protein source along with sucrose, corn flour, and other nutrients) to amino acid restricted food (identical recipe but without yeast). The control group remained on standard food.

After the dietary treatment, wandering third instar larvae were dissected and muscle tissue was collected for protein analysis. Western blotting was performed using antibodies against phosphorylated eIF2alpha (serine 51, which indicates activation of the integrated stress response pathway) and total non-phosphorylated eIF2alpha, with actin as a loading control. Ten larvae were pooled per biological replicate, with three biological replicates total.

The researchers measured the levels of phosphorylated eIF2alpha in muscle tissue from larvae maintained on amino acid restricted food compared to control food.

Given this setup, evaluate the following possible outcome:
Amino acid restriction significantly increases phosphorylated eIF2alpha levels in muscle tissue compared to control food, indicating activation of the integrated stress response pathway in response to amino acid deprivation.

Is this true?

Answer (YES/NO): YES